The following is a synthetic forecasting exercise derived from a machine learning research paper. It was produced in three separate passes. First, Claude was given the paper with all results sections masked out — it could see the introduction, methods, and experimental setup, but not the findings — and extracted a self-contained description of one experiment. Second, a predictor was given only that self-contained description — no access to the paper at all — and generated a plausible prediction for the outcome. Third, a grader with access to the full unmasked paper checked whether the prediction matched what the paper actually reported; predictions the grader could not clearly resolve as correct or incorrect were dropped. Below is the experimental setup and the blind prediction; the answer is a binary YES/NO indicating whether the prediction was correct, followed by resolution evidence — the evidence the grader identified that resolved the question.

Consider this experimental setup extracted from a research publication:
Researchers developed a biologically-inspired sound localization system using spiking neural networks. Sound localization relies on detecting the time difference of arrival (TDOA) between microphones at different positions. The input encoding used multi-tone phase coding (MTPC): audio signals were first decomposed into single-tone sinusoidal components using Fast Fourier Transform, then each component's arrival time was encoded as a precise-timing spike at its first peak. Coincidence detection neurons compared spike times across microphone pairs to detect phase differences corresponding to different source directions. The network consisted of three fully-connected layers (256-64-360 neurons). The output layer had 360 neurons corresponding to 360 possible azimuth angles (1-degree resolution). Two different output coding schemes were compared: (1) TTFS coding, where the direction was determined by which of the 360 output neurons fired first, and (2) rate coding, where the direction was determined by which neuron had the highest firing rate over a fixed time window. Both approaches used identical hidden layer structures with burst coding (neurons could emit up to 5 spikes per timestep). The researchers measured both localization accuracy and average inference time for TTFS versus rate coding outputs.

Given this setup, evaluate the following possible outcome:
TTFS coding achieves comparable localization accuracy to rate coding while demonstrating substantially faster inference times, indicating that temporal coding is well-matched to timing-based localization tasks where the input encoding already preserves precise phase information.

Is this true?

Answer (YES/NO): YES